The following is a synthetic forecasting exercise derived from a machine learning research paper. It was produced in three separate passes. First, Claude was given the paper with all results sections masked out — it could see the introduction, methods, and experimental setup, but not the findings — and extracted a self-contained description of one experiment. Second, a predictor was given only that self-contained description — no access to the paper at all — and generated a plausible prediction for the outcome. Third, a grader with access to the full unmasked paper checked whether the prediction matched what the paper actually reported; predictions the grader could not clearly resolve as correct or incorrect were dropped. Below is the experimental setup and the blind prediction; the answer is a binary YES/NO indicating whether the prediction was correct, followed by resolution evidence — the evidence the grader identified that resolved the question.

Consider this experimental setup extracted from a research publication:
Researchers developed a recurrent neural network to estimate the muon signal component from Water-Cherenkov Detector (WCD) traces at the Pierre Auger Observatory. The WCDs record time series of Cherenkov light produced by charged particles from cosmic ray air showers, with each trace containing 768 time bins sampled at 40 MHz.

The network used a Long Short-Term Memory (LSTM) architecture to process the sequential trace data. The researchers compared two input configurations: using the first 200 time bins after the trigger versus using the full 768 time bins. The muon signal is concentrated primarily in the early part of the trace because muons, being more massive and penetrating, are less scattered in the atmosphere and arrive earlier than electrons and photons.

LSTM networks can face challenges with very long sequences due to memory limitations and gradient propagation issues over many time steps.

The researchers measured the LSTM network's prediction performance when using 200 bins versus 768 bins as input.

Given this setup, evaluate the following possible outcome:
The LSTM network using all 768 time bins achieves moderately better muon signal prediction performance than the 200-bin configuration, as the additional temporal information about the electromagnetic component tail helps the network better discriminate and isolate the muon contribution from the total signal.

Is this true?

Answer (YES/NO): NO